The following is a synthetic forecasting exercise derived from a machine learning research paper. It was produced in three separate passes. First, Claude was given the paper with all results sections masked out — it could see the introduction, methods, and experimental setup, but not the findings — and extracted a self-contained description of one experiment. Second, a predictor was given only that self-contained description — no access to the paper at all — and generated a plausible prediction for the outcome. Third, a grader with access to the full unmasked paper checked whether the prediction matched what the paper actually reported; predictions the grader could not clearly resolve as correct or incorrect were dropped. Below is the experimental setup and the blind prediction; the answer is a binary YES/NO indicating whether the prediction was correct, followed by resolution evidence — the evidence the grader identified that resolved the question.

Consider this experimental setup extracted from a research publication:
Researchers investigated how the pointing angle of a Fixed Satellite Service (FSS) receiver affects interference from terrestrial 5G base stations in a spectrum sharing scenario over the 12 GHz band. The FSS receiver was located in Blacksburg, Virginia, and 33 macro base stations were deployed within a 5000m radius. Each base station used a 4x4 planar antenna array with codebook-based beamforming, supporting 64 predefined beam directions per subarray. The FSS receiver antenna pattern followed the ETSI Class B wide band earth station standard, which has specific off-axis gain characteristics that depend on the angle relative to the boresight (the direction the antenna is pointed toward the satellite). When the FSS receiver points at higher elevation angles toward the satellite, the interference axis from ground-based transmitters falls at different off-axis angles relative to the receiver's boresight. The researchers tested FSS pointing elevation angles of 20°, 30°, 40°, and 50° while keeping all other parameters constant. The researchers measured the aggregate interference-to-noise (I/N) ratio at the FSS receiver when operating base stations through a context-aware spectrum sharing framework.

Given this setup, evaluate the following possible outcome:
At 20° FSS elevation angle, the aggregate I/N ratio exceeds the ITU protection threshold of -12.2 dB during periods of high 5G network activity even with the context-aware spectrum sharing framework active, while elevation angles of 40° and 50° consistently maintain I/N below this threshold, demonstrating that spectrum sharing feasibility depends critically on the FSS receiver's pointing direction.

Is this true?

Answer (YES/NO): NO